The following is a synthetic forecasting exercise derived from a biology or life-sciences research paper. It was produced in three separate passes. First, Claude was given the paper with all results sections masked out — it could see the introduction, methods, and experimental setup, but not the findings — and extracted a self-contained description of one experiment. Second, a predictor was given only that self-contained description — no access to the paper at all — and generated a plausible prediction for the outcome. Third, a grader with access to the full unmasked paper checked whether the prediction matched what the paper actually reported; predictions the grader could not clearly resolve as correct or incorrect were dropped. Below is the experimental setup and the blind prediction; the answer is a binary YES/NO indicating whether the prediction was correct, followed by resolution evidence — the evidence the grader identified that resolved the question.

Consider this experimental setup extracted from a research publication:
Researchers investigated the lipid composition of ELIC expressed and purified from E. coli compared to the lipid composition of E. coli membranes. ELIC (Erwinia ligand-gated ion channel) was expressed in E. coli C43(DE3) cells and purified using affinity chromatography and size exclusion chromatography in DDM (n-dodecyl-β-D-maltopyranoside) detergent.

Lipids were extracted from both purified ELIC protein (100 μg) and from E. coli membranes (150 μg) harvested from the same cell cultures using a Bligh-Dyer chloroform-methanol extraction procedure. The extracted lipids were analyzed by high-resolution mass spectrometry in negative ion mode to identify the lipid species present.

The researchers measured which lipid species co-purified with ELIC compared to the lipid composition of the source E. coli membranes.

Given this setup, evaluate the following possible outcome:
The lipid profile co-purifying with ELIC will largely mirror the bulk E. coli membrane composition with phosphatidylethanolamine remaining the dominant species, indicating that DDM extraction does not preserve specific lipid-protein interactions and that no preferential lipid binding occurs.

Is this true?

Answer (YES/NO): NO